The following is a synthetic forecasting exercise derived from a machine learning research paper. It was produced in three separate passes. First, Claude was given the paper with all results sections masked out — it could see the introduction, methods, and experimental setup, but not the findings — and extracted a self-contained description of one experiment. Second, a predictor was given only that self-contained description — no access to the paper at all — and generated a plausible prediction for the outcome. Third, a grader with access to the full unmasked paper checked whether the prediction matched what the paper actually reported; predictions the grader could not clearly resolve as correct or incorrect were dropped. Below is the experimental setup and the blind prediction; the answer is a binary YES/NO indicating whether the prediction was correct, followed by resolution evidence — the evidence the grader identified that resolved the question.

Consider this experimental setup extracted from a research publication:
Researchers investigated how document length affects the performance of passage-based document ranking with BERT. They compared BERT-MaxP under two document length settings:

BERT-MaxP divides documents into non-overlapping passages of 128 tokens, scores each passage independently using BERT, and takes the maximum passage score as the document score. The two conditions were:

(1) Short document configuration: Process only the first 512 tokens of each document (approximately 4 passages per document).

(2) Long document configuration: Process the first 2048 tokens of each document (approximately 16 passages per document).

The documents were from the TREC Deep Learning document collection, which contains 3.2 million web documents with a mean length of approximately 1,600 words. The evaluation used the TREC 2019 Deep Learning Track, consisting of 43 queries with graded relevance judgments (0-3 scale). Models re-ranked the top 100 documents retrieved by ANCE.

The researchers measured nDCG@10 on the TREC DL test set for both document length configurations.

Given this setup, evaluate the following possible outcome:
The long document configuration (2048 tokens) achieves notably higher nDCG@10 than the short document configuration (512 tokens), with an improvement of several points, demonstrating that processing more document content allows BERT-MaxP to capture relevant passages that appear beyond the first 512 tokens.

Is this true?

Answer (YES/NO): NO